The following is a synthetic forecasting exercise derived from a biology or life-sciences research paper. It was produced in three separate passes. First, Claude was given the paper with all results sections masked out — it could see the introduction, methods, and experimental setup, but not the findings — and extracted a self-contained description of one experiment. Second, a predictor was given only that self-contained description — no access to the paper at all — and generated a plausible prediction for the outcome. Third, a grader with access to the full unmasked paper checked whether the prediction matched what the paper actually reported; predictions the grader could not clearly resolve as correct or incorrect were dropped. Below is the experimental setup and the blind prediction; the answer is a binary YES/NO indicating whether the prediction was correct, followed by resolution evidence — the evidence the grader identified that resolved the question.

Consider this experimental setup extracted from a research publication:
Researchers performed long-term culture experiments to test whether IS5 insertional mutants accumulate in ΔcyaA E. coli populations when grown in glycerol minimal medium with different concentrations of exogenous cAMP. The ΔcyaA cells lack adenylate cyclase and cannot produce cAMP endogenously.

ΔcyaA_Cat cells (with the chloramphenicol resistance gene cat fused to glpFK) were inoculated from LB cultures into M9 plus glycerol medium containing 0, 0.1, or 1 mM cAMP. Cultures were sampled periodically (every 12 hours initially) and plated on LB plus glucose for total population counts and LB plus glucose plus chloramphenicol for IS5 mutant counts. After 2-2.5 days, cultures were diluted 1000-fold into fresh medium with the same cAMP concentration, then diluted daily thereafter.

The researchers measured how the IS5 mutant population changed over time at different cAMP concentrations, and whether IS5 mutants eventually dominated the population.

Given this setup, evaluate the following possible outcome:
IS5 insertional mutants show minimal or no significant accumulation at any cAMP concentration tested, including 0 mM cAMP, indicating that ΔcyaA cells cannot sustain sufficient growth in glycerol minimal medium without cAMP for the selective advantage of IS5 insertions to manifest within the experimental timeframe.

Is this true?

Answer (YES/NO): NO